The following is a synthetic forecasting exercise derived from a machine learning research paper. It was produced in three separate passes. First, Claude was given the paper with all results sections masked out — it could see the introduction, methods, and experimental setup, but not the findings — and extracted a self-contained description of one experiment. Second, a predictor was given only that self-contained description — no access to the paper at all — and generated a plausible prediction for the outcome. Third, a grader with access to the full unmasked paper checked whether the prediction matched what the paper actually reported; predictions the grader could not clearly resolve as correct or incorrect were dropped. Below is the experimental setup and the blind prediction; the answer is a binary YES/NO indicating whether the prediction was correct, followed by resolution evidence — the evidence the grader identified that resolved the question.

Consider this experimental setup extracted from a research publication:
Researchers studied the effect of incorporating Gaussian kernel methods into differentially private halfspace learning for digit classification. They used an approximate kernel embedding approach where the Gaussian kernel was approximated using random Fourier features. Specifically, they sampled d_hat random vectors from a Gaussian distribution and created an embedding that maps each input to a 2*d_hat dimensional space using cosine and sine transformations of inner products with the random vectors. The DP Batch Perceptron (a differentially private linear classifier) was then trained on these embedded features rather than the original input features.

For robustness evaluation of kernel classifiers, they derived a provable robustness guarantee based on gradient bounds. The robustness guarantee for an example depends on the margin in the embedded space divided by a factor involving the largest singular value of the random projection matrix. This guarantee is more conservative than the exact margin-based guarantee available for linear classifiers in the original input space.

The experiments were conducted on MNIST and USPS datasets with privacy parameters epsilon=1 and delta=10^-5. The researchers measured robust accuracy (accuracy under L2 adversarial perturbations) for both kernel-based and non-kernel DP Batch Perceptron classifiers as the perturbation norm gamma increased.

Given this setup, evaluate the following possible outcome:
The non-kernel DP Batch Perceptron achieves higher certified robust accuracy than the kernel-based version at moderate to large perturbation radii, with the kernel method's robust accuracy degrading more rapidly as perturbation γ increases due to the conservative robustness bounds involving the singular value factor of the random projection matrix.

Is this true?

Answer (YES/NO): YES